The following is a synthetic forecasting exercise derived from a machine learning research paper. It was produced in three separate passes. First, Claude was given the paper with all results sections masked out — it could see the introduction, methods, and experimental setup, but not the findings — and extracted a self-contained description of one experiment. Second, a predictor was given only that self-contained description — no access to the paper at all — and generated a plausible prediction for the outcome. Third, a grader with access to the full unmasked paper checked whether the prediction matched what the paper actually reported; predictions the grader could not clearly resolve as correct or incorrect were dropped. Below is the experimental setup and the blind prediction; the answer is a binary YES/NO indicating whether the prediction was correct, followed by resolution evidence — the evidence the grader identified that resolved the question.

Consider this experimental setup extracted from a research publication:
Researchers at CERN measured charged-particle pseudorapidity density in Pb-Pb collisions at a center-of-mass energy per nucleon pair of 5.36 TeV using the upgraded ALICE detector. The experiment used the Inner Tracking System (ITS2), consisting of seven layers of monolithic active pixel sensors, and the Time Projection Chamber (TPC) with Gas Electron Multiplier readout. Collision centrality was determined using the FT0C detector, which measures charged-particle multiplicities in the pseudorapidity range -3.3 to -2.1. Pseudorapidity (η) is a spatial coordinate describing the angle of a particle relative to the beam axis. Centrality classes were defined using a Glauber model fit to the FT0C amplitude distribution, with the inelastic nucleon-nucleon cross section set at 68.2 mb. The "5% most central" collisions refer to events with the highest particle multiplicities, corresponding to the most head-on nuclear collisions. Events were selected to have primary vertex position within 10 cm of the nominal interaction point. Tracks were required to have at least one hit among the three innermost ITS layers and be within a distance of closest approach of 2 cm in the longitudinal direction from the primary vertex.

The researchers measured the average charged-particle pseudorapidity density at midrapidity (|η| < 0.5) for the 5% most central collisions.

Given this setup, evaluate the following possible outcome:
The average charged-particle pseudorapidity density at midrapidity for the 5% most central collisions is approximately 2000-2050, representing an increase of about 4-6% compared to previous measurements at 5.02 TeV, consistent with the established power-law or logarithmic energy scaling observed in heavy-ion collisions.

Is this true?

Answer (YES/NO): YES